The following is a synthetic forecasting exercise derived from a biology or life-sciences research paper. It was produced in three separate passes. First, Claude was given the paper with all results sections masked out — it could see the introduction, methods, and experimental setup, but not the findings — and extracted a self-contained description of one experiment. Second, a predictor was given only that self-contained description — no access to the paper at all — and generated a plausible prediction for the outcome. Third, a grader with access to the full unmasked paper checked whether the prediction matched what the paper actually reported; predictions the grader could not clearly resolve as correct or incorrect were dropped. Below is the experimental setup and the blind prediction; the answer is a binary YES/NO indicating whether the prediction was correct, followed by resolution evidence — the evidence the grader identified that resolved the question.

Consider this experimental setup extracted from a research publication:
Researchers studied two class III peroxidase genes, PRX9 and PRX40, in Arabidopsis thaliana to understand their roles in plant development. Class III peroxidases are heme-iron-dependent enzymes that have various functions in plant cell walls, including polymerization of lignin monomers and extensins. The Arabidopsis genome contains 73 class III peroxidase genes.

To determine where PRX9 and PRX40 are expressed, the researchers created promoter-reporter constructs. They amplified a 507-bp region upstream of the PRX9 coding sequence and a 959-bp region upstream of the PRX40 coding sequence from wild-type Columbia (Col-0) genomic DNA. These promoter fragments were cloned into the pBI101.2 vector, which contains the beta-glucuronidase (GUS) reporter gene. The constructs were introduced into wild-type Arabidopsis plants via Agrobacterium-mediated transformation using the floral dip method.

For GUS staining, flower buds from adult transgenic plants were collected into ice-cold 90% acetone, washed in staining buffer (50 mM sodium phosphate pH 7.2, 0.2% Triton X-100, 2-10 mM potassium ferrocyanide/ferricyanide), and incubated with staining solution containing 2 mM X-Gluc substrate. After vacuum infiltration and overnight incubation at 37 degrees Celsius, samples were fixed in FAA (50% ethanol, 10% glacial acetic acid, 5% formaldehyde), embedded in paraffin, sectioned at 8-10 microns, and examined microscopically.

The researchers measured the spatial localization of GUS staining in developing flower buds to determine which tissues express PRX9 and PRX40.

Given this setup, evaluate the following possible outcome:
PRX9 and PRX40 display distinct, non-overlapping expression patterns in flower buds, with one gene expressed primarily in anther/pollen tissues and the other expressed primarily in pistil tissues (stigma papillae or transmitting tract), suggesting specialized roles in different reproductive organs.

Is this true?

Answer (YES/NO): NO